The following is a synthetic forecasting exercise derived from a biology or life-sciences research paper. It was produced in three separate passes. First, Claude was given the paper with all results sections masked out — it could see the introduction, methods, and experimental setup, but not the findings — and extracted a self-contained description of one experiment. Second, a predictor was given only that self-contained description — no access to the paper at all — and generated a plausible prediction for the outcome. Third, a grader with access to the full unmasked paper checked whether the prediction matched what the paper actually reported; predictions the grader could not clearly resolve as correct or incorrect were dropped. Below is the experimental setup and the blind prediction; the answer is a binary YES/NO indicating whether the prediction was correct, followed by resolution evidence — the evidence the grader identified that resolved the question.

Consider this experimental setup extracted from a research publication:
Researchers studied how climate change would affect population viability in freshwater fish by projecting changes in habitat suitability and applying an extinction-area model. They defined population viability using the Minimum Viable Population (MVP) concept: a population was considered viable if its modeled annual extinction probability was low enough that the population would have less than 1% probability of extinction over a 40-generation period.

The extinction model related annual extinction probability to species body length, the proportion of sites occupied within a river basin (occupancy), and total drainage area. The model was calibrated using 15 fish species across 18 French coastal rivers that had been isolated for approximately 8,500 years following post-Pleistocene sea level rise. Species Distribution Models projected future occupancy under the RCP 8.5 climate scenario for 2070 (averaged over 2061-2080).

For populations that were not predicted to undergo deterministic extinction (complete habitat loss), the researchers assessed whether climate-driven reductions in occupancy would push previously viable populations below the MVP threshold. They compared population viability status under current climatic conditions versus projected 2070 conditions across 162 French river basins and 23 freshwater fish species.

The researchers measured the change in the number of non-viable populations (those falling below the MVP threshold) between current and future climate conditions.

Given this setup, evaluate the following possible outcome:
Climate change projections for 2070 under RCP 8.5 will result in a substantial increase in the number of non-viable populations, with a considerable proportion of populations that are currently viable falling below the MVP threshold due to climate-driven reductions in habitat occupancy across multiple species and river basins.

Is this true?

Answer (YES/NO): YES